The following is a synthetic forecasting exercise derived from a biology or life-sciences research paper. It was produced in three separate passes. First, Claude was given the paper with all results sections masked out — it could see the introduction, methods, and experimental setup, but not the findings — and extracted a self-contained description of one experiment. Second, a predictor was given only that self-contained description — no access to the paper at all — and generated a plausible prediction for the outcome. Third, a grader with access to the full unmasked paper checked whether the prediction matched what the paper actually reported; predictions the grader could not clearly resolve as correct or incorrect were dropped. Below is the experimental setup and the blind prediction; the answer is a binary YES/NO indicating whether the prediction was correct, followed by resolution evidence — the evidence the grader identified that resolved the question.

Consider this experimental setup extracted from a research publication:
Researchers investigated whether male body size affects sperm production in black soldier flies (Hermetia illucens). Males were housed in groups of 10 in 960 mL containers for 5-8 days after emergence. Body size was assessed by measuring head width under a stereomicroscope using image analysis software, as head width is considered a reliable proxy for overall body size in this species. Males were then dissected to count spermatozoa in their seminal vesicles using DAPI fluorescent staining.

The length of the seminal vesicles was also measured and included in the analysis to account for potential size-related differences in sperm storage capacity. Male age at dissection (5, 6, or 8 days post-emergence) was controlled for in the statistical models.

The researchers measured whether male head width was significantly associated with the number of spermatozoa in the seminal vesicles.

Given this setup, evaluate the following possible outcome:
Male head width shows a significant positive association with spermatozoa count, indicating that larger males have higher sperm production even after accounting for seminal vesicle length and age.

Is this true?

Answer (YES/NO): NO